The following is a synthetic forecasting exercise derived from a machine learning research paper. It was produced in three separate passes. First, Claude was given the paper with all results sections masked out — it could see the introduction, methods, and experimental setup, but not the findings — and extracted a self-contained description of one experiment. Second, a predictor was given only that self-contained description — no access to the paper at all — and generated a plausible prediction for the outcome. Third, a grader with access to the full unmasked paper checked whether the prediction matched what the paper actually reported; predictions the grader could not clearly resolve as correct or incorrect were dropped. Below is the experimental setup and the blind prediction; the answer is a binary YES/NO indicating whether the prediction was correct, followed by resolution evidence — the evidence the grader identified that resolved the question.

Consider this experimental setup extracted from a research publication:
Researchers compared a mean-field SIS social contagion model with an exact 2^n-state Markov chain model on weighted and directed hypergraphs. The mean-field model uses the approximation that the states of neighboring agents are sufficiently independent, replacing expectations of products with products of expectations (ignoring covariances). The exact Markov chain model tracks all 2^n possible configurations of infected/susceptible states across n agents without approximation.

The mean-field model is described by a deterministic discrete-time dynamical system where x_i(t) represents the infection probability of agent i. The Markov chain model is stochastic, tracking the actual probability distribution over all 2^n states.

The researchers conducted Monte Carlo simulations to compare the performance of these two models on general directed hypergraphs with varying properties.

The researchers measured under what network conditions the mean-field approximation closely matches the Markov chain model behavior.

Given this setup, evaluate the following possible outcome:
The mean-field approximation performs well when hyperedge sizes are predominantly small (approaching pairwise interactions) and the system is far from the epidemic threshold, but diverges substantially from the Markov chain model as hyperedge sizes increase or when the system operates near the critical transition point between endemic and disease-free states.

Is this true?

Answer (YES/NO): NO